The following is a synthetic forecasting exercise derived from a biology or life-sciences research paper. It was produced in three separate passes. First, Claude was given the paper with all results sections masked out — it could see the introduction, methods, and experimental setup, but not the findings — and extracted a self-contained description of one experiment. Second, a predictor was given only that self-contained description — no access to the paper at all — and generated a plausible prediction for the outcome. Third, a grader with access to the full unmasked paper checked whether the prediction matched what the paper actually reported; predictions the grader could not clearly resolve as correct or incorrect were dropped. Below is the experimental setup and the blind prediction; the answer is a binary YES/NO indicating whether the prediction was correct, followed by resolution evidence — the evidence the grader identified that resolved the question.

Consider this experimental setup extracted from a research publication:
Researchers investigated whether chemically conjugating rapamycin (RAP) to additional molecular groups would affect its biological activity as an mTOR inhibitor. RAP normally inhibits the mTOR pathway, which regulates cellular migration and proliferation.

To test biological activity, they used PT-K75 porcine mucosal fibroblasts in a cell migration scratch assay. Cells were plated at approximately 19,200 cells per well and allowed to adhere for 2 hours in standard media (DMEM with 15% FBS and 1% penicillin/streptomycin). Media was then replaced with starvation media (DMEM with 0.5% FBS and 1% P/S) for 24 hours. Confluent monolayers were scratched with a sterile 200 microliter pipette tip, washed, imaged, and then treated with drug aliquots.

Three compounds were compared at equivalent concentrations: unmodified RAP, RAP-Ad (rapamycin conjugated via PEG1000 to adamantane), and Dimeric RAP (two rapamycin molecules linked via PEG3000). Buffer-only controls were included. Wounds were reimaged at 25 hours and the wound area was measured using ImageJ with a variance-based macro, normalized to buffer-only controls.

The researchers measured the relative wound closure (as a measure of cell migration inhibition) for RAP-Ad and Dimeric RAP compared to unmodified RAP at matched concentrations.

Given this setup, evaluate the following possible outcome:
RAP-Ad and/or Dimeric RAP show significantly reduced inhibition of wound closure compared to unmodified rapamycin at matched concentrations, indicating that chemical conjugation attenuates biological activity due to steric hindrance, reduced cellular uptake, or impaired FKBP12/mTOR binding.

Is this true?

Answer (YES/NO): YES